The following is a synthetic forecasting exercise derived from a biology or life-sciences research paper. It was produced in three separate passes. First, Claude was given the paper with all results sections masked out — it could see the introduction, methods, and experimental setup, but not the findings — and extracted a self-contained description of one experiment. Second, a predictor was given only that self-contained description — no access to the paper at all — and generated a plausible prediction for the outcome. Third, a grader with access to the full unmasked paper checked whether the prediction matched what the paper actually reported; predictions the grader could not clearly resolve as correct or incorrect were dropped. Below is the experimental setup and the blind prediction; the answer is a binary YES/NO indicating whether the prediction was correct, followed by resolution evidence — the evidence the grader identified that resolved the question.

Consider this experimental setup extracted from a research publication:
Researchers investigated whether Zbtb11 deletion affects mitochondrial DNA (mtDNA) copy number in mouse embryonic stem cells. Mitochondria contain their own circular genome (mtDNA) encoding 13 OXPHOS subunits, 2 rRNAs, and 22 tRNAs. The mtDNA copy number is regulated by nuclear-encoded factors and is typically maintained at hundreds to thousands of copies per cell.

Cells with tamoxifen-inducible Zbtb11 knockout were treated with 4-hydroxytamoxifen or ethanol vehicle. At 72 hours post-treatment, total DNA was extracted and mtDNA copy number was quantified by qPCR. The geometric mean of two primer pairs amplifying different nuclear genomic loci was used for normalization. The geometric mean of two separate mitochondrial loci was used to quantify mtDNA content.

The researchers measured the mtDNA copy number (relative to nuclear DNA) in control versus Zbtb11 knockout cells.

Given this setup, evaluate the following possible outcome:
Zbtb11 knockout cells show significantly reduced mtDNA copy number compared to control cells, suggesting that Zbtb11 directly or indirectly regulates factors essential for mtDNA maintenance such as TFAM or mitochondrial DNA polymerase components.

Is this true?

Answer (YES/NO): NO